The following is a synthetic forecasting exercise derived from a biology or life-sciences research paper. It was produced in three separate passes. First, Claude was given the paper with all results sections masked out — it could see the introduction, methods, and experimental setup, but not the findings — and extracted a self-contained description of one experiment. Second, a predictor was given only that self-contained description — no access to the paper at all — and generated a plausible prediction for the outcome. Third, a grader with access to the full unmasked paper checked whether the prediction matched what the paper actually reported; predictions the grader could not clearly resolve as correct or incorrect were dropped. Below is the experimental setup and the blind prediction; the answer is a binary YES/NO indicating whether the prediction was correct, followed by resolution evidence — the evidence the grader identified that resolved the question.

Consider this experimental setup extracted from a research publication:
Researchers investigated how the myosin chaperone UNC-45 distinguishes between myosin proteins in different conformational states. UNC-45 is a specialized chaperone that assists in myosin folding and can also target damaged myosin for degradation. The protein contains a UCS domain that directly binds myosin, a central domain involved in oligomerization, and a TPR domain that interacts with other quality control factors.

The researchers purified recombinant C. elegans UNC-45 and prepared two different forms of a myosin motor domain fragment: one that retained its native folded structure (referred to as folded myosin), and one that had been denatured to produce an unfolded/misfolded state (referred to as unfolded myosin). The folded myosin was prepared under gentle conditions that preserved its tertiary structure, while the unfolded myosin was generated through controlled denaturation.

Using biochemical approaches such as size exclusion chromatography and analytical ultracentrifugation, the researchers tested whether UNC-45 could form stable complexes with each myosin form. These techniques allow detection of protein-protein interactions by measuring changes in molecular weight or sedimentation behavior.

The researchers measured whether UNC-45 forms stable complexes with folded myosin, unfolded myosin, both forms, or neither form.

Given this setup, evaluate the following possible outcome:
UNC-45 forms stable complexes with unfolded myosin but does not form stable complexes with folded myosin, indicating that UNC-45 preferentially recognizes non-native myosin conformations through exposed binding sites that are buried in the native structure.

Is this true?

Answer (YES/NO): NO